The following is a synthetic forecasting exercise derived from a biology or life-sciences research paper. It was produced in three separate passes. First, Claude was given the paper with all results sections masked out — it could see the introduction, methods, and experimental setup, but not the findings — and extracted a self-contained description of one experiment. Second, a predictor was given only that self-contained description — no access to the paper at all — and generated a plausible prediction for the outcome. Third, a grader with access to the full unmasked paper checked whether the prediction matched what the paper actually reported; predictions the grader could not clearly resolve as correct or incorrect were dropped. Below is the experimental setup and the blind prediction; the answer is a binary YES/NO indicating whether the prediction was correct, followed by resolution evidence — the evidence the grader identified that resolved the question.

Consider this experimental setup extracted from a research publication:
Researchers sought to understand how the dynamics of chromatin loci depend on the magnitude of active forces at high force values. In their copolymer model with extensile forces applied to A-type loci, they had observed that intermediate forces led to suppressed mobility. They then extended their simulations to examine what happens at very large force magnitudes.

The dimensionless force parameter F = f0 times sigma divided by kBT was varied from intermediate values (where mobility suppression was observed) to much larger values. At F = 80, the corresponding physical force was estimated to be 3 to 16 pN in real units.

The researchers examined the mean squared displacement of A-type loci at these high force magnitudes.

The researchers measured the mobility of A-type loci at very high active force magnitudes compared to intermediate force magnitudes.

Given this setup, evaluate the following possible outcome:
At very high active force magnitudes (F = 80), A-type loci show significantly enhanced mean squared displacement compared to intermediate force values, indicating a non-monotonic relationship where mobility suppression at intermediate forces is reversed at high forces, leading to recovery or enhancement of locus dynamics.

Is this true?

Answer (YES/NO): NO